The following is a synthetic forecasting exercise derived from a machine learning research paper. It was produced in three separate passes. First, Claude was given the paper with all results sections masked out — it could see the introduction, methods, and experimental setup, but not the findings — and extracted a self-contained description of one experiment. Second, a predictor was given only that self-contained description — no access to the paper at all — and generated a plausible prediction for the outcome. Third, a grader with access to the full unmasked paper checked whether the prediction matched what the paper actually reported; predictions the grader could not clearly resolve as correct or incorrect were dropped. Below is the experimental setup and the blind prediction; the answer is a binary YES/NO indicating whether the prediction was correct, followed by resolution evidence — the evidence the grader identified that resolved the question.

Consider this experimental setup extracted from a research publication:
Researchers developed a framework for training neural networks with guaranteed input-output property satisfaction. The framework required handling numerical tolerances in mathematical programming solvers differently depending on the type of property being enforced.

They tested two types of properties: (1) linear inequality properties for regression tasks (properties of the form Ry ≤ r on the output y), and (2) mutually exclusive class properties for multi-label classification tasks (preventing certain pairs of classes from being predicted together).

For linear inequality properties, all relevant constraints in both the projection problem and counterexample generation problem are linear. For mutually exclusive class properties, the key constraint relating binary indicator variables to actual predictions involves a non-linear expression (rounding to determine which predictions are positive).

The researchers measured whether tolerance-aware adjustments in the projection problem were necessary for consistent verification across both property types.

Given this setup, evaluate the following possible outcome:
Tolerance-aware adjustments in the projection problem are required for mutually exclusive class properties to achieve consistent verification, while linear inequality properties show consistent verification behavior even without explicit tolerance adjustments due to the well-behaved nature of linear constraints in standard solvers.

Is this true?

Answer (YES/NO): YES